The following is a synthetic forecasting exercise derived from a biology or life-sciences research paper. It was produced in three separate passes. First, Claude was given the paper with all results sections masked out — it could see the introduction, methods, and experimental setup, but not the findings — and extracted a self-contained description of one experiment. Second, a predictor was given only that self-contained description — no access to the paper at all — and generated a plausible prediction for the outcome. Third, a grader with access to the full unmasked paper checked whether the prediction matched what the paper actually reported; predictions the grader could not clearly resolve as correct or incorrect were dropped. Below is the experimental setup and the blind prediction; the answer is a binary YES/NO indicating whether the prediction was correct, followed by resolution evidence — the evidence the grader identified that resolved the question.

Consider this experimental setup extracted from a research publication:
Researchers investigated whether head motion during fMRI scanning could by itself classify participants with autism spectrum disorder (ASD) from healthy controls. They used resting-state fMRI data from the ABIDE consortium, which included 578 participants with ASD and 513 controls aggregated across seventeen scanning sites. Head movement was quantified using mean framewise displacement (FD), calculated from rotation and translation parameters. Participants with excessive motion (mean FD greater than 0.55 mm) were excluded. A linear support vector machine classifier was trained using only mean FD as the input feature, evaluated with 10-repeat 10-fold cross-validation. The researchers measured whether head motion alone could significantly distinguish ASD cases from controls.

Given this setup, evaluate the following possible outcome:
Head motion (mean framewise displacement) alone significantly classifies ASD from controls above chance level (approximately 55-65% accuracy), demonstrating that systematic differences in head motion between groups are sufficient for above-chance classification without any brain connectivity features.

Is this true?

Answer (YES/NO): YES